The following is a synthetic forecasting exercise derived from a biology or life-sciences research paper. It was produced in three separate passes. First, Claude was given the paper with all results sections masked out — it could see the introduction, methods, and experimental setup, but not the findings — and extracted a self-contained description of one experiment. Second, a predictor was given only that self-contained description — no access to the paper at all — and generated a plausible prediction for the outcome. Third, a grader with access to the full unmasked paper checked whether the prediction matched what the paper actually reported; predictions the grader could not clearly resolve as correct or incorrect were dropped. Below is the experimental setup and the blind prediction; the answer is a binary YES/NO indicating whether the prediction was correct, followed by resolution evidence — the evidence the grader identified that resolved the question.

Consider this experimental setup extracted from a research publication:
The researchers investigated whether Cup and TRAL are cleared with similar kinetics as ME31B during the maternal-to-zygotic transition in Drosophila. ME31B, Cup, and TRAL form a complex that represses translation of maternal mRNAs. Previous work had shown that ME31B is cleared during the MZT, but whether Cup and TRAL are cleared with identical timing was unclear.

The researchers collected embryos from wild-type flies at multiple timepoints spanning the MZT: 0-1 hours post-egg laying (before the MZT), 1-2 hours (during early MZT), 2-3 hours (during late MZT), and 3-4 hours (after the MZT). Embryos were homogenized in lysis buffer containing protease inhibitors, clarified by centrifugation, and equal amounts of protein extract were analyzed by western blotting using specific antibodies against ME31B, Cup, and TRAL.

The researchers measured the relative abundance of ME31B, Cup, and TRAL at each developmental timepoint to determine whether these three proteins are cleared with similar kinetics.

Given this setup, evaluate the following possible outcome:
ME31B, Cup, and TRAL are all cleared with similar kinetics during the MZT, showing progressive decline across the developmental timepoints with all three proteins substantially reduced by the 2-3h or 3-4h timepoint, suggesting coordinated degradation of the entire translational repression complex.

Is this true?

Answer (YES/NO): YES